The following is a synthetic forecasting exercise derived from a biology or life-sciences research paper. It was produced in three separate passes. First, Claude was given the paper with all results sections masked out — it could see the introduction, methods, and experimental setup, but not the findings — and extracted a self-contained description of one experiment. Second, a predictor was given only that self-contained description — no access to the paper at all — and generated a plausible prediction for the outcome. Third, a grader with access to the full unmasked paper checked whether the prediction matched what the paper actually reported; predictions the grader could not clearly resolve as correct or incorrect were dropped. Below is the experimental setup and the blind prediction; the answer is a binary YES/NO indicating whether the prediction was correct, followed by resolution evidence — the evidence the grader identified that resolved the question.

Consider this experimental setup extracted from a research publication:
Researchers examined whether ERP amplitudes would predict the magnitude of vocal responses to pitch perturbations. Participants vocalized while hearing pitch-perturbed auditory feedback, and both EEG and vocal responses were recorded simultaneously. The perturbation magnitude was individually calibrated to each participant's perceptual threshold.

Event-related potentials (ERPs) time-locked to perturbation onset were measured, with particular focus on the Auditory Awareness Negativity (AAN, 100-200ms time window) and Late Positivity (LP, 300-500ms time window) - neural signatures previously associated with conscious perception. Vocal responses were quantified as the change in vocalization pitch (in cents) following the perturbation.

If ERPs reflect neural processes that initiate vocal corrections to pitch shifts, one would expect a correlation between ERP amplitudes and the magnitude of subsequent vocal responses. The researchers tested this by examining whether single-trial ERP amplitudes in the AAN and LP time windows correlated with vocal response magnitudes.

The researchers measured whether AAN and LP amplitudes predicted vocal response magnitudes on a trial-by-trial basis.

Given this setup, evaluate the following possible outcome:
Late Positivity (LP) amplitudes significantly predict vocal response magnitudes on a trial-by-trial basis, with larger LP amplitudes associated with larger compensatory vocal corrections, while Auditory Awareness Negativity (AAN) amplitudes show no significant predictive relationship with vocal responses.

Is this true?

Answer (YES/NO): NO